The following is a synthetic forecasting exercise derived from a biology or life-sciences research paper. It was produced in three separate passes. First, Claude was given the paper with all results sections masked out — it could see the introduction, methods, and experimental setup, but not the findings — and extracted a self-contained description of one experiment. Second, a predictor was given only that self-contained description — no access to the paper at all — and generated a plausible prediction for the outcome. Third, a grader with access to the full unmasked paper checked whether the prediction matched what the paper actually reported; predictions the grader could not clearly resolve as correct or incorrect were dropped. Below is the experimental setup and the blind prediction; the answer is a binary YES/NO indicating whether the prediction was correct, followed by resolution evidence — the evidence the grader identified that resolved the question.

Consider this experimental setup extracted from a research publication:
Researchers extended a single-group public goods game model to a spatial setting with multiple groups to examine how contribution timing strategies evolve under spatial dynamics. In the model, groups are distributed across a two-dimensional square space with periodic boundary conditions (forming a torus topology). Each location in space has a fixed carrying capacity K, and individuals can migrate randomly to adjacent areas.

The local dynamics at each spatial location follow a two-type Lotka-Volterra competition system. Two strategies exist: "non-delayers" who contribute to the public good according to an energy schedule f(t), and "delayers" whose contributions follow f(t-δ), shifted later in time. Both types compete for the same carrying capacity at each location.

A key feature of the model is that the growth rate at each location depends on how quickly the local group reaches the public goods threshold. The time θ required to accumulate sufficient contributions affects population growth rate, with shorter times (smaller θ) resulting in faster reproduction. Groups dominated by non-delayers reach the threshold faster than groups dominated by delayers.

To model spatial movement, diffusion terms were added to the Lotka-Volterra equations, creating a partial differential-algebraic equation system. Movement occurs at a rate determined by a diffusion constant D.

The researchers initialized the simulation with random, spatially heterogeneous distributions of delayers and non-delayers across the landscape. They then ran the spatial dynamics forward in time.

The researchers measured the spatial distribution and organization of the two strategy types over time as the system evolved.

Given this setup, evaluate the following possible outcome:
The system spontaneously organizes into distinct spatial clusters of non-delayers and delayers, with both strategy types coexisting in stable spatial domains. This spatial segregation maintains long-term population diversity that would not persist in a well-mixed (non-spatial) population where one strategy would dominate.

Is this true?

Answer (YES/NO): YES